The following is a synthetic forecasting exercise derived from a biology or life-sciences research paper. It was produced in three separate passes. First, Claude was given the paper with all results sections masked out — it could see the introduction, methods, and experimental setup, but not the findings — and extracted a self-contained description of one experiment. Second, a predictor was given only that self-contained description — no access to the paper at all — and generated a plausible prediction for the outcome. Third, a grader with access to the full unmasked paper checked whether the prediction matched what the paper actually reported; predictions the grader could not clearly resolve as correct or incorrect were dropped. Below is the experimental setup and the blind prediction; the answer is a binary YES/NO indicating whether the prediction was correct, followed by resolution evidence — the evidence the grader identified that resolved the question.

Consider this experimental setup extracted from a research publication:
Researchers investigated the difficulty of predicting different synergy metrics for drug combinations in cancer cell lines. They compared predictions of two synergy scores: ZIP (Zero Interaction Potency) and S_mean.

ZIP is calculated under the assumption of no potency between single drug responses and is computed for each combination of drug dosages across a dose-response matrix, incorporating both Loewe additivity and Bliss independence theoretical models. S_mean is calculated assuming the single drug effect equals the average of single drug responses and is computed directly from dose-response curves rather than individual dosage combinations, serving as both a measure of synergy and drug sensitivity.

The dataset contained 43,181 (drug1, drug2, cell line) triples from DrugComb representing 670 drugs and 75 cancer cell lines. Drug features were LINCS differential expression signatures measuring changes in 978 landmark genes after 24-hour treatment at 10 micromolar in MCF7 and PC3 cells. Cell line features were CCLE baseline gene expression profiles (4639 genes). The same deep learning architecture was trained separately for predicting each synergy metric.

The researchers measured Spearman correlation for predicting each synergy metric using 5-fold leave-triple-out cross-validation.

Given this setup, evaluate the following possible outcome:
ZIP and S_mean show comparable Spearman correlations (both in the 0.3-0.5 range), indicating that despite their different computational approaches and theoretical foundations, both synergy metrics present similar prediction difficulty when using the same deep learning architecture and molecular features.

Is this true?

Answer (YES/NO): NO